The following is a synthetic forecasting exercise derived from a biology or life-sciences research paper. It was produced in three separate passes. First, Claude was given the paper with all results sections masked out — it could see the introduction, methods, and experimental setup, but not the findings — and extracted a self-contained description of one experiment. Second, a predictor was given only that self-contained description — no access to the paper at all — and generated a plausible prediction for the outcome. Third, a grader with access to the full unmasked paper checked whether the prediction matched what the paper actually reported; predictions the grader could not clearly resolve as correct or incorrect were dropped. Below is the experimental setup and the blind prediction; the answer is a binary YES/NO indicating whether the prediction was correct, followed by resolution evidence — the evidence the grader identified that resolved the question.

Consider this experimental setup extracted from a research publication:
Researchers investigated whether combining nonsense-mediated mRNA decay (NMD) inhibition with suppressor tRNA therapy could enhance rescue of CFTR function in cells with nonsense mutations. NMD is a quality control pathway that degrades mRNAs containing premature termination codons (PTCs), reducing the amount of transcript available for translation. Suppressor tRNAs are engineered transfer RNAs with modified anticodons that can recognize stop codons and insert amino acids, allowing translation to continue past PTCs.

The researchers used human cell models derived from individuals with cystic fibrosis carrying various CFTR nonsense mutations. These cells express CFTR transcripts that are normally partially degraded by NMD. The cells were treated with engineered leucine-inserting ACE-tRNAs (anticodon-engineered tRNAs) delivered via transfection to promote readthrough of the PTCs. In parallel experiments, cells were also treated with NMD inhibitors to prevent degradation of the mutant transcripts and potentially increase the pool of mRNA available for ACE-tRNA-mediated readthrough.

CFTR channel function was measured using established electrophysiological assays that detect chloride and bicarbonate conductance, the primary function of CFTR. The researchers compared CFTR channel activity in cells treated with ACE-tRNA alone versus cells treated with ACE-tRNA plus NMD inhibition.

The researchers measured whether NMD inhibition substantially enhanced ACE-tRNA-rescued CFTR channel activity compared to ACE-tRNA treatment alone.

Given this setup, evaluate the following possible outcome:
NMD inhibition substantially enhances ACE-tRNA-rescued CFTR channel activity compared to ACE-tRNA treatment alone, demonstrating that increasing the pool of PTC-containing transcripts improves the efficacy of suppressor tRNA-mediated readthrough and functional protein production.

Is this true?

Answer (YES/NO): NO